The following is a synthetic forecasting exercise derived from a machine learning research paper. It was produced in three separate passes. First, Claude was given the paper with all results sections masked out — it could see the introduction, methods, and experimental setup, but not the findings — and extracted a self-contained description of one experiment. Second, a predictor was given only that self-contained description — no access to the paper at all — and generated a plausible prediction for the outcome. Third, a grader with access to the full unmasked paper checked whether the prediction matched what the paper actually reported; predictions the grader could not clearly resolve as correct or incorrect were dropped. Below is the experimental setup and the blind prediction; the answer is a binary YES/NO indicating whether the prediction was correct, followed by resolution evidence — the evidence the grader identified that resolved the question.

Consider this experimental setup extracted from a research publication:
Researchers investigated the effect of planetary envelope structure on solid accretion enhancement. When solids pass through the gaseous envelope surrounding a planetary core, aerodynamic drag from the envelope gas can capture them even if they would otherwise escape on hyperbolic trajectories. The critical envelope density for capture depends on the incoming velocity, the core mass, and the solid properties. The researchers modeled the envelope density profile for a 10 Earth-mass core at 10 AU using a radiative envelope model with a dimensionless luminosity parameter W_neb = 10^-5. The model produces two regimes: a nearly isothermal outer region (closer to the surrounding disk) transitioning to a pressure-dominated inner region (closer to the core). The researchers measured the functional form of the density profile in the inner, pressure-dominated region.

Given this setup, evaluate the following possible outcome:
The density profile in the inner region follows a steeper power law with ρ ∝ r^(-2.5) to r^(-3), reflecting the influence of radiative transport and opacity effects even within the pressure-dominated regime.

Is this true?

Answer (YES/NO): YES